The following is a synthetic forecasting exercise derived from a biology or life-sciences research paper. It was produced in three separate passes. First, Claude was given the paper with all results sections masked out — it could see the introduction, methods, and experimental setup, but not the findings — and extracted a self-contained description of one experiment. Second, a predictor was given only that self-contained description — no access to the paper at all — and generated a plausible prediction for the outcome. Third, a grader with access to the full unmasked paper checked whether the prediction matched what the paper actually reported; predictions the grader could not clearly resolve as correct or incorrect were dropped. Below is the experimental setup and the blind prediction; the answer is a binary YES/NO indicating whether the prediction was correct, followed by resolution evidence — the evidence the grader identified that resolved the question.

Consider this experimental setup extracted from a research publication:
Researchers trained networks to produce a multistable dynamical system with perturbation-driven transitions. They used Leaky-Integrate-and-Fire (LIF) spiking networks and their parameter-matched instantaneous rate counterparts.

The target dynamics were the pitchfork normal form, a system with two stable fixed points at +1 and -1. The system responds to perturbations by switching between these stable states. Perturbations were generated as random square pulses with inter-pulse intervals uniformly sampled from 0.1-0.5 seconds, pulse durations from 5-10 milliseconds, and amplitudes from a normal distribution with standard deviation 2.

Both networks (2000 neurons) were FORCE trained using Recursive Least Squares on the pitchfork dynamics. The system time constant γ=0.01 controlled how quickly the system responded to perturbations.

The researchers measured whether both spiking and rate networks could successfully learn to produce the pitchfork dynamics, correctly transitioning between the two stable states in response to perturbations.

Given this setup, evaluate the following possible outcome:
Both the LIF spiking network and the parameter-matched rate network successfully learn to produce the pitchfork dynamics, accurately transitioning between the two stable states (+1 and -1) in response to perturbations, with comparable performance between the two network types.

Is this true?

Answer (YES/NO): YES